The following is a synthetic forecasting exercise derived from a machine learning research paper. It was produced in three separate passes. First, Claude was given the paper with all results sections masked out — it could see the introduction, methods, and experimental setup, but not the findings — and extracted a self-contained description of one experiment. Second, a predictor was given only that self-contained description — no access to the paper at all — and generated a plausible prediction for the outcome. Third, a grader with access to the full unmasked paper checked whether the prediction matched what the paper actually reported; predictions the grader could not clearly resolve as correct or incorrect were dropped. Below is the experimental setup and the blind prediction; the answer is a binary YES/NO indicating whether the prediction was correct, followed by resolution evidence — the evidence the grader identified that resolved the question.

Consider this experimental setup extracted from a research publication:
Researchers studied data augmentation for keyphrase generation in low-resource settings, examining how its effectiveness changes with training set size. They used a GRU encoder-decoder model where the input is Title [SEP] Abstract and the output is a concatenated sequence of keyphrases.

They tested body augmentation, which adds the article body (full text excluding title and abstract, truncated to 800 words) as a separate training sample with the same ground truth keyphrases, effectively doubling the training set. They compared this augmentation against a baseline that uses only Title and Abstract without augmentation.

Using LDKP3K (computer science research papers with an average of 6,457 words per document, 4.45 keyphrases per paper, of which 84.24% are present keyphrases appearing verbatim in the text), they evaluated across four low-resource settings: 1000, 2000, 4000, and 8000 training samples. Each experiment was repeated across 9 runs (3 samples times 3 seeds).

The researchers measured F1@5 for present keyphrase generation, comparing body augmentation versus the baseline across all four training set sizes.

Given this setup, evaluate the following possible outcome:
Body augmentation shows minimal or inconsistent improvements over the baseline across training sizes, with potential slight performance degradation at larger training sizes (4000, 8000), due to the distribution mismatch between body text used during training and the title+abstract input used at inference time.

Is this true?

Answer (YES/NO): NO